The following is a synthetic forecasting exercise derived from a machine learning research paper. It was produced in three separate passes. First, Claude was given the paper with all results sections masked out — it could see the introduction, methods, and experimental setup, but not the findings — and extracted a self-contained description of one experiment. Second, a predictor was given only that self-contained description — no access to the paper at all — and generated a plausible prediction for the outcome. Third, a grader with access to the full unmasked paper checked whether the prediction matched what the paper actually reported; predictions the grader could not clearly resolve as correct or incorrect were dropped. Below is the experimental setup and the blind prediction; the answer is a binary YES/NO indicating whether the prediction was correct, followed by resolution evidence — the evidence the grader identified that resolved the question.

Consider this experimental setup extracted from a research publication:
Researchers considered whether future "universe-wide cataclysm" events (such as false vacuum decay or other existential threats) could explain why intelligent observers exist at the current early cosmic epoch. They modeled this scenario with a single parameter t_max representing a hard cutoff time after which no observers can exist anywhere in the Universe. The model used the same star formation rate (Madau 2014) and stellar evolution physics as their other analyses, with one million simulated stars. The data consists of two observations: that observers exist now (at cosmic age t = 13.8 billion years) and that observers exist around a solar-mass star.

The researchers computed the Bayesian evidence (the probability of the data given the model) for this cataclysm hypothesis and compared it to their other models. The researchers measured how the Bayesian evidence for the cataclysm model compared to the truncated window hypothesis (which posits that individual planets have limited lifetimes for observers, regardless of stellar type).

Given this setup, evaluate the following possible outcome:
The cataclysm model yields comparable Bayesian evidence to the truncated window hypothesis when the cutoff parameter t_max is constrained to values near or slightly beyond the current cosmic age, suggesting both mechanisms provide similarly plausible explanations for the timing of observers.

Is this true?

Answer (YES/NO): NO